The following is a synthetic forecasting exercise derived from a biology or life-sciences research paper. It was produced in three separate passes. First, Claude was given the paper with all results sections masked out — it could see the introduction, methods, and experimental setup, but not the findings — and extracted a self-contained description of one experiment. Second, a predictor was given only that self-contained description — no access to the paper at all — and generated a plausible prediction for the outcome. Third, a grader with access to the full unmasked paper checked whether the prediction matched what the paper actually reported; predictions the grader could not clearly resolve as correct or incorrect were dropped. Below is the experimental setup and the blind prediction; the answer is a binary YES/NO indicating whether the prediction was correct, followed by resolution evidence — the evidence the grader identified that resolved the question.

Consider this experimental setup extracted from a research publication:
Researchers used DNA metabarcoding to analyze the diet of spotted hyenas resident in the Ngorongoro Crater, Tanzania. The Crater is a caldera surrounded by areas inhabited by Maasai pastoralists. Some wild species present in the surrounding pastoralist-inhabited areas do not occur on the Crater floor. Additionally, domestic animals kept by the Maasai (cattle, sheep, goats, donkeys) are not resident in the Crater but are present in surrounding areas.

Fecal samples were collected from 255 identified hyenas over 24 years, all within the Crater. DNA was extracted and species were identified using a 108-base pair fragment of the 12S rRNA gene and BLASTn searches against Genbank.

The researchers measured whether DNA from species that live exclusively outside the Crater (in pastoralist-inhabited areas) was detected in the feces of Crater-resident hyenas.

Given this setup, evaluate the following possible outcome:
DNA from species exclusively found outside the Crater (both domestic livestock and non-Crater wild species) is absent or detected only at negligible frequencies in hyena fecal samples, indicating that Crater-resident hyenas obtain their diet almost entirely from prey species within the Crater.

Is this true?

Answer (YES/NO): NO